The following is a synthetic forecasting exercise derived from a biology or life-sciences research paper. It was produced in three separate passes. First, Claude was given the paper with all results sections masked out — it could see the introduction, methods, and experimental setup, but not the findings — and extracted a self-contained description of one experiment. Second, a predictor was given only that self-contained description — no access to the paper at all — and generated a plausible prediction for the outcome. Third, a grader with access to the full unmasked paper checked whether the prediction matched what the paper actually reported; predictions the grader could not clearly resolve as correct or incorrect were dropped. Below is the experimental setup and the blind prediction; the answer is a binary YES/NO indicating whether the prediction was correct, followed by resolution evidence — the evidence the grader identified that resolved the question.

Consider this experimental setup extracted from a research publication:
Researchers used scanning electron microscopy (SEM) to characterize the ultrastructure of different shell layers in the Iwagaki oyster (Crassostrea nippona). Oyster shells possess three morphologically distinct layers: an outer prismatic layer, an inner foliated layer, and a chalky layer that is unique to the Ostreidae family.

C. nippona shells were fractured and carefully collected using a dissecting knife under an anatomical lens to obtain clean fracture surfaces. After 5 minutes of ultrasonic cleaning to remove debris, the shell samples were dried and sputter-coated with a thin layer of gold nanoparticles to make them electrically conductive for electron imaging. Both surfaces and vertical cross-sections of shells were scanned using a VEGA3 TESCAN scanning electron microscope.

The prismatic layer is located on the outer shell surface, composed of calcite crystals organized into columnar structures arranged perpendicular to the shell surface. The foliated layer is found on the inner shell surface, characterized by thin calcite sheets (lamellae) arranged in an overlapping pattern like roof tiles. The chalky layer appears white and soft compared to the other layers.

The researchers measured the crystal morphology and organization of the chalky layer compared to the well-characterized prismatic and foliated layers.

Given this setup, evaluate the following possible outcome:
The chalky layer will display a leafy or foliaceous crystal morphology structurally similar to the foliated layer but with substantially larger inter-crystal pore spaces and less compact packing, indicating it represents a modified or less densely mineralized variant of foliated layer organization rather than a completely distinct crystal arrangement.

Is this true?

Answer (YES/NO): NO